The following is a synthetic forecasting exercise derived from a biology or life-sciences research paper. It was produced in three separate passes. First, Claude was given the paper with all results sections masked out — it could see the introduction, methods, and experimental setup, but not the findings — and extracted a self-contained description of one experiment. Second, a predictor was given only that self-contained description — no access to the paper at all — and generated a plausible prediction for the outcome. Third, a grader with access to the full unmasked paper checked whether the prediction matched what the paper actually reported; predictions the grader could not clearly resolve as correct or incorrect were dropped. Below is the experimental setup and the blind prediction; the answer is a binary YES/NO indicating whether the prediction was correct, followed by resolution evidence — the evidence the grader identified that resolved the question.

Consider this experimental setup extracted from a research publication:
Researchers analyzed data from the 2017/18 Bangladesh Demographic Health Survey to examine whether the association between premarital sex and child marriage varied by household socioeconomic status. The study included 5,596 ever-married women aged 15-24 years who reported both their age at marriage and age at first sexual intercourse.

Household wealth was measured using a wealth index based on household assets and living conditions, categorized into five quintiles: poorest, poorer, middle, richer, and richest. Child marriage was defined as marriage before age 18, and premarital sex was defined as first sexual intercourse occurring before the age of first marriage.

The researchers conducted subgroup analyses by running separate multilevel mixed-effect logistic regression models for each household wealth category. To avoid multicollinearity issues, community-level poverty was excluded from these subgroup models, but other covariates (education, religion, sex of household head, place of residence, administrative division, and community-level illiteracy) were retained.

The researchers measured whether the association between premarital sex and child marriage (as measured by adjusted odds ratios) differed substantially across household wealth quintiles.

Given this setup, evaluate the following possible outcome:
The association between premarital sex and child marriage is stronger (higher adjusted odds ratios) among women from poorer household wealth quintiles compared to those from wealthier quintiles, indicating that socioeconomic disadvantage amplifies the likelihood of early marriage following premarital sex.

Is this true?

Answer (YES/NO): YES